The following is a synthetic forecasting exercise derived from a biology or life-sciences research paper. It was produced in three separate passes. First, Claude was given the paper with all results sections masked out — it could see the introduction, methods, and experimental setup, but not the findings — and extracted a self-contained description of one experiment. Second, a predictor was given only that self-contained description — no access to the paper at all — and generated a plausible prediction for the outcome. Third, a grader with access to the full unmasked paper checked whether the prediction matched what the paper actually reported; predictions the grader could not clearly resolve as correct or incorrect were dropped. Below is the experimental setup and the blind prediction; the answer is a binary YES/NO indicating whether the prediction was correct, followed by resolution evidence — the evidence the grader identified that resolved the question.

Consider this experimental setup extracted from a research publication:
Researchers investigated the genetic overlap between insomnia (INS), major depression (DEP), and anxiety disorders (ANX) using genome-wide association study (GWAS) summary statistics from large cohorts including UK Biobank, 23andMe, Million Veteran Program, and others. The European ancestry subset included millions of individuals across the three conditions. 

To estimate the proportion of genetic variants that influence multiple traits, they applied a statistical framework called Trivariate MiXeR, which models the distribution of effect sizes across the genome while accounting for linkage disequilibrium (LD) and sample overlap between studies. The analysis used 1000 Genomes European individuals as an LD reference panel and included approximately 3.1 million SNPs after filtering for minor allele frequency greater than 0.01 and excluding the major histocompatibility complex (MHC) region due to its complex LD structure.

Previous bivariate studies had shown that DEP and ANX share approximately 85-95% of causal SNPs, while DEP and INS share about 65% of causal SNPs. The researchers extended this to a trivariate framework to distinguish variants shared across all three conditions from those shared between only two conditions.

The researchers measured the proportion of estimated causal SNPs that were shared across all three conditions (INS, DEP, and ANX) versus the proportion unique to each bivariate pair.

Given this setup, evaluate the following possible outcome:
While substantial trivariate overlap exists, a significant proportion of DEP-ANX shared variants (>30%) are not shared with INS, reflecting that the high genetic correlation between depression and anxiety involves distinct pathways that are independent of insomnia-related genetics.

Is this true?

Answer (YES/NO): NO